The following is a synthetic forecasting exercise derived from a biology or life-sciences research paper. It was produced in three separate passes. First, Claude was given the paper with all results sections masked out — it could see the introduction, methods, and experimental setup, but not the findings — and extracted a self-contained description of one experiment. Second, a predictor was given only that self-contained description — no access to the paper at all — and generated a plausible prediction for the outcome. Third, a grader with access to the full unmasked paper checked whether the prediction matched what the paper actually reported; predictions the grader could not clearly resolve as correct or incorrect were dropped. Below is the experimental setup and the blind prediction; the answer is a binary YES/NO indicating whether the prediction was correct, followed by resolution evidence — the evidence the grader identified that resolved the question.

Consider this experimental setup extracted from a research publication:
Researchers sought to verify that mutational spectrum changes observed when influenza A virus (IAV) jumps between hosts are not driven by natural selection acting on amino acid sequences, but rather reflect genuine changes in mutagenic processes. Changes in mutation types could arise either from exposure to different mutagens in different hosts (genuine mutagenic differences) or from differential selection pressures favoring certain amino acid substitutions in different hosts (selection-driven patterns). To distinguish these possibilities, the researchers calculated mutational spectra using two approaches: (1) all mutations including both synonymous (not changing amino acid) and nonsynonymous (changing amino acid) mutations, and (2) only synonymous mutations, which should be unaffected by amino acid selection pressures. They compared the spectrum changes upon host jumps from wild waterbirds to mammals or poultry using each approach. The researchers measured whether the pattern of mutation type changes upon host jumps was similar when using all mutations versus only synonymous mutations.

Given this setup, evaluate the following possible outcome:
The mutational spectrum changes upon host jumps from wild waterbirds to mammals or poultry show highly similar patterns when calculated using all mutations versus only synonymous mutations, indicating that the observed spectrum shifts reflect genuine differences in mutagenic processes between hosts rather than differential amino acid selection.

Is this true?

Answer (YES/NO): YES